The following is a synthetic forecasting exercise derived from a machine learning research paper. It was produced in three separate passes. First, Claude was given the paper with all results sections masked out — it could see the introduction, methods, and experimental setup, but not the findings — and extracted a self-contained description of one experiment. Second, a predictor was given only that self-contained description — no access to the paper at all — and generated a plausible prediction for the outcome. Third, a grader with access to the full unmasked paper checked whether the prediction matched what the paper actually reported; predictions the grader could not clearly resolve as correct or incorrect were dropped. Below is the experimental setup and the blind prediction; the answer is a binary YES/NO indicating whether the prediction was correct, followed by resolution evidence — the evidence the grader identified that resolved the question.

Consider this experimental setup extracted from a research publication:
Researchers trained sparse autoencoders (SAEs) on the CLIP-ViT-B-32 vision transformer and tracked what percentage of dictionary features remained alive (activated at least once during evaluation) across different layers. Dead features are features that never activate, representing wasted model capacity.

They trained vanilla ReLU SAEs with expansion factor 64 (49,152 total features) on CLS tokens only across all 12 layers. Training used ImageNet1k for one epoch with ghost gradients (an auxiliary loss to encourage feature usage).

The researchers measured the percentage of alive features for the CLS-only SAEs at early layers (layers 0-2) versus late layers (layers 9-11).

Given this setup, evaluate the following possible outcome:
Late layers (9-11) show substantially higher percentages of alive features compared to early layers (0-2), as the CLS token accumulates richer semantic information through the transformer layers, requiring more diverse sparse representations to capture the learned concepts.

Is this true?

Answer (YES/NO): YES